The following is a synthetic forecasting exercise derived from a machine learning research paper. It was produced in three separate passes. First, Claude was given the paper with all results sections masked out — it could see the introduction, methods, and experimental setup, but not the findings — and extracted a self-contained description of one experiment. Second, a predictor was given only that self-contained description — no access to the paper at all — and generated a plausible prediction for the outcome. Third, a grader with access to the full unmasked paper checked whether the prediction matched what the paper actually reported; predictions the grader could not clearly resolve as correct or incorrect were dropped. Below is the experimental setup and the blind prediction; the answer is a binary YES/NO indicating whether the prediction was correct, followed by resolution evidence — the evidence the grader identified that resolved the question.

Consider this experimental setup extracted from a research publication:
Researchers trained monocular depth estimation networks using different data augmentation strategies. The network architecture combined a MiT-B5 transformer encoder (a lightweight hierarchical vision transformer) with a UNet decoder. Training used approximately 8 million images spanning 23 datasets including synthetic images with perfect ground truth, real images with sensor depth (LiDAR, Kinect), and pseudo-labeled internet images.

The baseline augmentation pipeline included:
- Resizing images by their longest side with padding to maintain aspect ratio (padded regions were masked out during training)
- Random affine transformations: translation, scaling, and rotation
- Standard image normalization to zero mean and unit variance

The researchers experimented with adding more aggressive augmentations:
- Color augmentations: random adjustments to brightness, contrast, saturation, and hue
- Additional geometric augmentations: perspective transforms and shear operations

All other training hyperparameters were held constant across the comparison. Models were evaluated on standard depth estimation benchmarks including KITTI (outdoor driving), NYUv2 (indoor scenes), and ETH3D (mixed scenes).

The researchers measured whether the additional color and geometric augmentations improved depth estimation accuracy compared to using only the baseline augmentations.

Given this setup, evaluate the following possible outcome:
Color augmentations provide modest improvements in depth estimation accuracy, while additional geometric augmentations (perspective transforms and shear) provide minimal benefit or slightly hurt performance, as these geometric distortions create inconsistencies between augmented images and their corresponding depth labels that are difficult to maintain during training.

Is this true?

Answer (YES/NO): NO